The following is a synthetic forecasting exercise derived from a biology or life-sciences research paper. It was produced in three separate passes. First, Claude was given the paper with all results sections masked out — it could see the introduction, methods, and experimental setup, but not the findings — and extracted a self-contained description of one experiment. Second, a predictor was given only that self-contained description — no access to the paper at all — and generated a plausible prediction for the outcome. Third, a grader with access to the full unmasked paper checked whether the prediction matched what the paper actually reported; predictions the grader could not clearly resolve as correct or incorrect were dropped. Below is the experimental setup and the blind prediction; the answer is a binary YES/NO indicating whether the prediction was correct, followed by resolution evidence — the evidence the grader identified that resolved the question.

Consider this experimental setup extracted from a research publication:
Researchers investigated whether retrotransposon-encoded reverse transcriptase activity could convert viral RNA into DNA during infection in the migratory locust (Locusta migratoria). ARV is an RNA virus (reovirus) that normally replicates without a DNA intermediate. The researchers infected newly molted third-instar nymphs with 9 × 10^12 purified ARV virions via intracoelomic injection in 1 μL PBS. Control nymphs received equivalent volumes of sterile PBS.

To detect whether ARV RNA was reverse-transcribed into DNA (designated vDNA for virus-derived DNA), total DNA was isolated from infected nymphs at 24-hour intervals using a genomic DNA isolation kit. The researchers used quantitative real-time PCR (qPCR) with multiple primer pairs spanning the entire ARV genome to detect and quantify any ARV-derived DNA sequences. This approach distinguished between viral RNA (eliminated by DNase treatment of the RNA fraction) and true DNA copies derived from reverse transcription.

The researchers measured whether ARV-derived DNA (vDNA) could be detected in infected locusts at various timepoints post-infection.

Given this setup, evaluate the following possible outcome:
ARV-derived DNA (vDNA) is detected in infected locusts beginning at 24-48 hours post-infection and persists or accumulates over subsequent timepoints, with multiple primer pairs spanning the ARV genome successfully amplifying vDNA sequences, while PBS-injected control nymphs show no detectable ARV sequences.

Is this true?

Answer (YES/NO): NO